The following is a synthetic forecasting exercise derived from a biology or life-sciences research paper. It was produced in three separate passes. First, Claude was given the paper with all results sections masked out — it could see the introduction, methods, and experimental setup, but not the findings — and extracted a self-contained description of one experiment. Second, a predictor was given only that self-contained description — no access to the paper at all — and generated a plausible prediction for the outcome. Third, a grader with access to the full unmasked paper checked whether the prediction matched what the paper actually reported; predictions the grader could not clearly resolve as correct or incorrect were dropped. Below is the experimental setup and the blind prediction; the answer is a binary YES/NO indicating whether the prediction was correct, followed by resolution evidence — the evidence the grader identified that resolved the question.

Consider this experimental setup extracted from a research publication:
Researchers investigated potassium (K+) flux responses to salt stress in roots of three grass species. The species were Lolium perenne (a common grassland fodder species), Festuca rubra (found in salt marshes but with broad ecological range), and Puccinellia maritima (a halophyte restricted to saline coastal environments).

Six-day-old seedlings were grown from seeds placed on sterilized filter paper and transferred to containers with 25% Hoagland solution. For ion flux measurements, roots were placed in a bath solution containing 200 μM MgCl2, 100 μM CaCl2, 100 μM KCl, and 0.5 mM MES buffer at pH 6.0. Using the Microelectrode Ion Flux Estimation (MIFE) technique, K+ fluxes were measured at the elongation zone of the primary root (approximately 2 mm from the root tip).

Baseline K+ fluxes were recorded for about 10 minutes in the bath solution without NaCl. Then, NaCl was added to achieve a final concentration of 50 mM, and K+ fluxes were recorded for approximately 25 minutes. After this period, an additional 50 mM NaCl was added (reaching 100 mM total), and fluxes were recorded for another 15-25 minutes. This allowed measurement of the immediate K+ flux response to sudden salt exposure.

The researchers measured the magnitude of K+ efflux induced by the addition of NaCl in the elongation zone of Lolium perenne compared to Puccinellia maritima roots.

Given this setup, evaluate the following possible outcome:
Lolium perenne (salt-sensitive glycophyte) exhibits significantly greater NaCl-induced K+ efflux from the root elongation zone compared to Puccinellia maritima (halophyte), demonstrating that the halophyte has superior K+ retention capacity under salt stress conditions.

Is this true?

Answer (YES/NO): YES